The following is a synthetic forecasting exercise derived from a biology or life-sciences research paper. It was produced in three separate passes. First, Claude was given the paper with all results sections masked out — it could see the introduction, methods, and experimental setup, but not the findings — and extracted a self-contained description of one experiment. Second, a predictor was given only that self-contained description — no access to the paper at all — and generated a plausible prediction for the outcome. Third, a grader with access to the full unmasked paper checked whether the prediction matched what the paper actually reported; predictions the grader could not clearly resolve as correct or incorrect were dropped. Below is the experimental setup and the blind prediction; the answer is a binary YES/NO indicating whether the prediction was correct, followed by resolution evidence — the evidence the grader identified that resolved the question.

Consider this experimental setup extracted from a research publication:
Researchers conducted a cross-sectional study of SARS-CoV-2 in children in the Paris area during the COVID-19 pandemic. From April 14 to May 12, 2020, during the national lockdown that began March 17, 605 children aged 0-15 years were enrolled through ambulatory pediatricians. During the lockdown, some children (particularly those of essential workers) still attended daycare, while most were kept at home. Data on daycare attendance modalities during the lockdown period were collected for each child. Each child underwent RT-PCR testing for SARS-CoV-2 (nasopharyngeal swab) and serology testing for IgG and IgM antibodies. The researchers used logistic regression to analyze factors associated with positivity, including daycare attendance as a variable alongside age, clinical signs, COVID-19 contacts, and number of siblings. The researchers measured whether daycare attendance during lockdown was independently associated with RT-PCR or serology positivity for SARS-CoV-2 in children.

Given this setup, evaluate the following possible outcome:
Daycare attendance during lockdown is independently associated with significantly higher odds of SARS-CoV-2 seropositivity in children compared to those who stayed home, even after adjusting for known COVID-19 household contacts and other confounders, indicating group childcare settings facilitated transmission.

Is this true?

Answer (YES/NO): NO